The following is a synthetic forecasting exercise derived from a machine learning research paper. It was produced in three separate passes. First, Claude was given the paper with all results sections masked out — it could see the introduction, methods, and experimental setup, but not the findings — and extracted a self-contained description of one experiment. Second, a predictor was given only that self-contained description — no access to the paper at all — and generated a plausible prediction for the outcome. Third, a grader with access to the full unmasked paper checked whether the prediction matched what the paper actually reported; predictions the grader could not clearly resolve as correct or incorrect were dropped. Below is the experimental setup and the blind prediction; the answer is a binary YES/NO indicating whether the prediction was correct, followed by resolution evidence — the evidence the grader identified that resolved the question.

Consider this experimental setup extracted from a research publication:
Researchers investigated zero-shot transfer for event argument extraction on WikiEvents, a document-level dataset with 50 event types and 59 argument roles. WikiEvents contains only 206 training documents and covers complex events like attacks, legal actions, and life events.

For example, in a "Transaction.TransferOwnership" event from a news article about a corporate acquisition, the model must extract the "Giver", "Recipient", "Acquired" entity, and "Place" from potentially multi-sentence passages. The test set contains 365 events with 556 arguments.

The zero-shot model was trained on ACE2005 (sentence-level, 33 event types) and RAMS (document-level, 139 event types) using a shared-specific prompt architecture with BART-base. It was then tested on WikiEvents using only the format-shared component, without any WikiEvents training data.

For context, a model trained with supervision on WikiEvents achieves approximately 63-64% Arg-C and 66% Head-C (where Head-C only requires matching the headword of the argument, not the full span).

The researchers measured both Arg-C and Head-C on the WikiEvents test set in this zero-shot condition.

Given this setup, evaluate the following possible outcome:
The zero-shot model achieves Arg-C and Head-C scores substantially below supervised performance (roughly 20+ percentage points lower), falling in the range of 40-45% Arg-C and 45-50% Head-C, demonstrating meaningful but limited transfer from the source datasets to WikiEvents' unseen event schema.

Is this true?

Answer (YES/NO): NO